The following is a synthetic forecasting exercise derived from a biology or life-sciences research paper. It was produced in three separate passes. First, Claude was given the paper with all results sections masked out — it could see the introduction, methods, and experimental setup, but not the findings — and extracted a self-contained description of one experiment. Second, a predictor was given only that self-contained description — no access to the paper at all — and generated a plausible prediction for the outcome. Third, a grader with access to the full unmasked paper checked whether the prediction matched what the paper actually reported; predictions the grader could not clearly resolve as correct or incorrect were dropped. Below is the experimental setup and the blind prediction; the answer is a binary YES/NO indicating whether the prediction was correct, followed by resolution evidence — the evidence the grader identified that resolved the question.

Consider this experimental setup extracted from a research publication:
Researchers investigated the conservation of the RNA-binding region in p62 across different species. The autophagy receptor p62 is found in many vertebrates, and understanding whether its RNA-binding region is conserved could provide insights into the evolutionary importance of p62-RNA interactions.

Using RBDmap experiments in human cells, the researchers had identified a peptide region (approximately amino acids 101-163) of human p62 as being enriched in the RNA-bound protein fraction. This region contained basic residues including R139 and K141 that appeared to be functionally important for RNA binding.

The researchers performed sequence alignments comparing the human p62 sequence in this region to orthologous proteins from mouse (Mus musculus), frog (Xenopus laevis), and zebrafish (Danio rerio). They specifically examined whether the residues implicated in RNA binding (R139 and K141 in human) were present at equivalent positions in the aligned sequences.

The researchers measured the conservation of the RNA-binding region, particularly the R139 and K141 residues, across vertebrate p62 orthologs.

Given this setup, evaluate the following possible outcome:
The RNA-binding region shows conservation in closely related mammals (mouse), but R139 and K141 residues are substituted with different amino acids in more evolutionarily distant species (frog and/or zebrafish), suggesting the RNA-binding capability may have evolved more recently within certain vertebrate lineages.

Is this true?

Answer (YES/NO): NO